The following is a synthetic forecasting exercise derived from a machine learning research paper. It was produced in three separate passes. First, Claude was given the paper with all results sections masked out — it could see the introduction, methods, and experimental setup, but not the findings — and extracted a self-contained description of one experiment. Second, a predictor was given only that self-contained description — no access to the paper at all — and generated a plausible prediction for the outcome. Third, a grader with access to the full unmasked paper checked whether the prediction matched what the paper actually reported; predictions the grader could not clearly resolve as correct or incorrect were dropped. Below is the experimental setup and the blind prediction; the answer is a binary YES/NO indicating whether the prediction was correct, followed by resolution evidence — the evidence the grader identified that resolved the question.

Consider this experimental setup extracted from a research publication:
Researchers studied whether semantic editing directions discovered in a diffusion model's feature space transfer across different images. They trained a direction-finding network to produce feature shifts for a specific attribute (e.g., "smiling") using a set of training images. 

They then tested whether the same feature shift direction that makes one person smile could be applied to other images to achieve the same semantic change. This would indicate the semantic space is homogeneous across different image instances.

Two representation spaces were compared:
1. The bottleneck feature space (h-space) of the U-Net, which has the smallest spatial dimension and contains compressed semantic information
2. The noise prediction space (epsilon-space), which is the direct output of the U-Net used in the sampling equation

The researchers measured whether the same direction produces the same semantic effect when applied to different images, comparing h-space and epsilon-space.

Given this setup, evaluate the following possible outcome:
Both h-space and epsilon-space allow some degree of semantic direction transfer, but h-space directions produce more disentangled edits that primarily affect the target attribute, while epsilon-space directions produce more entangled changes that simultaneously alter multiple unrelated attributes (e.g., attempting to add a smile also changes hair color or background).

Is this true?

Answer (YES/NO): NO